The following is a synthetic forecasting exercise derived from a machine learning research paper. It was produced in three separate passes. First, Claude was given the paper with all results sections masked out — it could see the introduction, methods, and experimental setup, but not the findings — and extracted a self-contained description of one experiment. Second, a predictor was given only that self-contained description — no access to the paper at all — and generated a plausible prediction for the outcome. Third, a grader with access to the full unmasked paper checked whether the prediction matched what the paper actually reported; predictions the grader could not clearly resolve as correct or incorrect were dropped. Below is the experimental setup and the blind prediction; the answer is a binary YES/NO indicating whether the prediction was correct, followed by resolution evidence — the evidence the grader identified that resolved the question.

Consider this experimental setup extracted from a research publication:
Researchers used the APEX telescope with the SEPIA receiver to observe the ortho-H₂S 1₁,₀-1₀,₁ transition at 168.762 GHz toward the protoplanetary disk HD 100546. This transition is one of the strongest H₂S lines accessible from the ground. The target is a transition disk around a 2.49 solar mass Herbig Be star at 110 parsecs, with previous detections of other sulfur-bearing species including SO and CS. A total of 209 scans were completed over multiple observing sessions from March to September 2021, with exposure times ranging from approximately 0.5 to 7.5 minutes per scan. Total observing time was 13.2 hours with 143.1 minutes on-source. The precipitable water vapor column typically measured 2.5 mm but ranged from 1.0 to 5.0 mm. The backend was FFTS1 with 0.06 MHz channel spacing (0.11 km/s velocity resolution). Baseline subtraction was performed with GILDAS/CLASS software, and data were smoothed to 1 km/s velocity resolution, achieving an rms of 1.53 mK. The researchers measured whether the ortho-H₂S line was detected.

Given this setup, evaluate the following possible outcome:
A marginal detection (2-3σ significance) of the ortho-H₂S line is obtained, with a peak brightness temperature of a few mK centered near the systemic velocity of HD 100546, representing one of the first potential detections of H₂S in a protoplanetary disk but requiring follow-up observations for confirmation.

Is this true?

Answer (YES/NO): NO